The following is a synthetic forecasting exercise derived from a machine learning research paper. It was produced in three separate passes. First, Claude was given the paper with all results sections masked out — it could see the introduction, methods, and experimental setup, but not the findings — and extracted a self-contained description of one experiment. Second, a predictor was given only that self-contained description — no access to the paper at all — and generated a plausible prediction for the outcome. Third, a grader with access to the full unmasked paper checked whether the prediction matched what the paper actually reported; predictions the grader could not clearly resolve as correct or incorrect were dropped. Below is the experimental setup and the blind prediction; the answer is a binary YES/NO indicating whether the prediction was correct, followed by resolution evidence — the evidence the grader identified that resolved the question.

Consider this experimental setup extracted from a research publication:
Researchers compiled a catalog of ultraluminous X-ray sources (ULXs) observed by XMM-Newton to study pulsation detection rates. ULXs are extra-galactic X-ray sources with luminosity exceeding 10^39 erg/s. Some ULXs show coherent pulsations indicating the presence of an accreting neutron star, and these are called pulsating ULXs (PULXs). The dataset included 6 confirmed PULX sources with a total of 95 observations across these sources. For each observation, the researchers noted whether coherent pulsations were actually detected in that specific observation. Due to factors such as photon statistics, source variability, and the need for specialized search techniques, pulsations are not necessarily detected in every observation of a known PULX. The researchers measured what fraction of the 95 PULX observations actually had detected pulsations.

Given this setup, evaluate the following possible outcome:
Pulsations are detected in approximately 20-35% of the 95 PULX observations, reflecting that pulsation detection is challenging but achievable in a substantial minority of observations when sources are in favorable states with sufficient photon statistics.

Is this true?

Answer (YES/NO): YES